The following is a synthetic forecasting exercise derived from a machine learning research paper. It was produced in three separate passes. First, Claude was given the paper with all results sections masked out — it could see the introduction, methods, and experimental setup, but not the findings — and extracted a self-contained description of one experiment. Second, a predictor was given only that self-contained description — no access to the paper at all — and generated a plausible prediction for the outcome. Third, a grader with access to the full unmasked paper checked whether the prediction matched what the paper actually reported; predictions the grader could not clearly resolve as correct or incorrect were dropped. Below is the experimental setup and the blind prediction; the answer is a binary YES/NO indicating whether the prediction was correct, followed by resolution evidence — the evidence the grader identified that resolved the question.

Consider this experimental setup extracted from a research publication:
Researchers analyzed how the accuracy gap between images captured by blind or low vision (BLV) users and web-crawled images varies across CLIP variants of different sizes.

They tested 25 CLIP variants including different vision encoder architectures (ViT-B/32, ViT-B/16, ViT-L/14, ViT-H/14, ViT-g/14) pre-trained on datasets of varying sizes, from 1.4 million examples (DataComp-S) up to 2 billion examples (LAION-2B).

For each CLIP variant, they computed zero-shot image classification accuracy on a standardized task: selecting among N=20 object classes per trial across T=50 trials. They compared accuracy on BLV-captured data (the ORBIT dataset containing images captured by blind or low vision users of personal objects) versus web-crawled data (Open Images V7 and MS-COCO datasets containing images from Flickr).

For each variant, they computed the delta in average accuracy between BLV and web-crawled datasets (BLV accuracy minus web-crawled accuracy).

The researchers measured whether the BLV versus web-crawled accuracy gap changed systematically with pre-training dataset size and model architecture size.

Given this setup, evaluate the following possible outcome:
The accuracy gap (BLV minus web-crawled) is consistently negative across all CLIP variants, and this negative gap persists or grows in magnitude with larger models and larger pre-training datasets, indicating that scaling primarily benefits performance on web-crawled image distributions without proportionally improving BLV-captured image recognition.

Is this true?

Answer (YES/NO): NO